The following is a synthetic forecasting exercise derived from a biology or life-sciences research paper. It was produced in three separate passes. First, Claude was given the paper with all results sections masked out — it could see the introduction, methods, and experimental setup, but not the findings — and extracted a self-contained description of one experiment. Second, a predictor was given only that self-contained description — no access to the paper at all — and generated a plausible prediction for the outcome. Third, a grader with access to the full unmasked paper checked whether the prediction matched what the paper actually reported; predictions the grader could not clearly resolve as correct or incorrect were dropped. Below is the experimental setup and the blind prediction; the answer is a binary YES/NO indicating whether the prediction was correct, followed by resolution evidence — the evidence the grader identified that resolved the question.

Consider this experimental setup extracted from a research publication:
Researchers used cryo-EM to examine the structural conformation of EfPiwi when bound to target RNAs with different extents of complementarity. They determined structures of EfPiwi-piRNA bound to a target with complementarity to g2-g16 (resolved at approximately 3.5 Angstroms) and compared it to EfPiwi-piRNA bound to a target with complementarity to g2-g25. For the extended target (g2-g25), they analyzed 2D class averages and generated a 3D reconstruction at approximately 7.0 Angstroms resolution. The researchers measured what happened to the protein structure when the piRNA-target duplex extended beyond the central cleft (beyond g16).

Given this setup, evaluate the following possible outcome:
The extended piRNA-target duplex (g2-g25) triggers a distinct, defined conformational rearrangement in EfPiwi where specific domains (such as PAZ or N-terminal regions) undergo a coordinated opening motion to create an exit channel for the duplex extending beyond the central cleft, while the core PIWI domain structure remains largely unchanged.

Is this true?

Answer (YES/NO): NO